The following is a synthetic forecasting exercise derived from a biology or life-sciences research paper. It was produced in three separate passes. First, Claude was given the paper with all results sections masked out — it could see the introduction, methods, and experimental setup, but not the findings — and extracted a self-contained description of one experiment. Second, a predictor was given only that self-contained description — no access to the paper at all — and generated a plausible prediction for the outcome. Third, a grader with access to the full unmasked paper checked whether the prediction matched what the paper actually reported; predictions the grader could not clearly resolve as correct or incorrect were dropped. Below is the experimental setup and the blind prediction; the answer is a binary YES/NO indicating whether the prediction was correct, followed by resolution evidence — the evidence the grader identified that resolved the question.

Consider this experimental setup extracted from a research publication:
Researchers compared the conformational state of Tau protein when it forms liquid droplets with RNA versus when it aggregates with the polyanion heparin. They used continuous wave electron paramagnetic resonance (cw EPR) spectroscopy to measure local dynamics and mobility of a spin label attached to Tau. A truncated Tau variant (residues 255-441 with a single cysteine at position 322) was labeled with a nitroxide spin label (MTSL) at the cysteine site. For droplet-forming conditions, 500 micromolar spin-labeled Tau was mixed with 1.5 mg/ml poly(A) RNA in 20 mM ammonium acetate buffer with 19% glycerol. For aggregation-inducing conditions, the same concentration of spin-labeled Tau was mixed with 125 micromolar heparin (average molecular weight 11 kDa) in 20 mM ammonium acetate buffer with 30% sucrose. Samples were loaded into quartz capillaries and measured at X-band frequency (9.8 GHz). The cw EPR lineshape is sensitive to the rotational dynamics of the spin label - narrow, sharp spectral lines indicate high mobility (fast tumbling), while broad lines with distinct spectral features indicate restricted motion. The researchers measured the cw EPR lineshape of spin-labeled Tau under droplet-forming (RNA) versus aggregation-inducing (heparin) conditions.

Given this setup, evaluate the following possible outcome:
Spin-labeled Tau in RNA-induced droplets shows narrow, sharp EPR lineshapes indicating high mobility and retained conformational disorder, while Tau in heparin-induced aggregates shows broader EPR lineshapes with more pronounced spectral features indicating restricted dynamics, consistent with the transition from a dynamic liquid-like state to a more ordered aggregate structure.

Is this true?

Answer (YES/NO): YES